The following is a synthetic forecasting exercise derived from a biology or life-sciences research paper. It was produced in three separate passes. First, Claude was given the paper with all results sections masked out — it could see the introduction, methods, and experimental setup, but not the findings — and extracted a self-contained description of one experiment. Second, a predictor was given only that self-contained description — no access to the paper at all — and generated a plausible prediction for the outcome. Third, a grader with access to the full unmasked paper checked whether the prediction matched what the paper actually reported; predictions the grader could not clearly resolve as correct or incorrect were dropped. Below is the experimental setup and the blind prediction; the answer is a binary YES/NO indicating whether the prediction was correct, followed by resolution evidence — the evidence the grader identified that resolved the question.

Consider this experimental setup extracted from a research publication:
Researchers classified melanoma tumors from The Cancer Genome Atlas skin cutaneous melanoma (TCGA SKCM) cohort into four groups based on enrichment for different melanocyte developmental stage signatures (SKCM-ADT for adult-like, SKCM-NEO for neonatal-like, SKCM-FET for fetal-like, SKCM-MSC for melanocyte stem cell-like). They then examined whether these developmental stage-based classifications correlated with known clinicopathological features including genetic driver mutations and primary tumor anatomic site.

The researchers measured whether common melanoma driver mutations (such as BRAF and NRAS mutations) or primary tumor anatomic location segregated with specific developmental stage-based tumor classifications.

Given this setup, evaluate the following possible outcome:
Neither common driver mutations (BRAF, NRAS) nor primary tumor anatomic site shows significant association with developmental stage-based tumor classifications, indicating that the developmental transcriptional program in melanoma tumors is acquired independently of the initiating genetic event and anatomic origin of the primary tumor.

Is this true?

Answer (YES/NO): YES